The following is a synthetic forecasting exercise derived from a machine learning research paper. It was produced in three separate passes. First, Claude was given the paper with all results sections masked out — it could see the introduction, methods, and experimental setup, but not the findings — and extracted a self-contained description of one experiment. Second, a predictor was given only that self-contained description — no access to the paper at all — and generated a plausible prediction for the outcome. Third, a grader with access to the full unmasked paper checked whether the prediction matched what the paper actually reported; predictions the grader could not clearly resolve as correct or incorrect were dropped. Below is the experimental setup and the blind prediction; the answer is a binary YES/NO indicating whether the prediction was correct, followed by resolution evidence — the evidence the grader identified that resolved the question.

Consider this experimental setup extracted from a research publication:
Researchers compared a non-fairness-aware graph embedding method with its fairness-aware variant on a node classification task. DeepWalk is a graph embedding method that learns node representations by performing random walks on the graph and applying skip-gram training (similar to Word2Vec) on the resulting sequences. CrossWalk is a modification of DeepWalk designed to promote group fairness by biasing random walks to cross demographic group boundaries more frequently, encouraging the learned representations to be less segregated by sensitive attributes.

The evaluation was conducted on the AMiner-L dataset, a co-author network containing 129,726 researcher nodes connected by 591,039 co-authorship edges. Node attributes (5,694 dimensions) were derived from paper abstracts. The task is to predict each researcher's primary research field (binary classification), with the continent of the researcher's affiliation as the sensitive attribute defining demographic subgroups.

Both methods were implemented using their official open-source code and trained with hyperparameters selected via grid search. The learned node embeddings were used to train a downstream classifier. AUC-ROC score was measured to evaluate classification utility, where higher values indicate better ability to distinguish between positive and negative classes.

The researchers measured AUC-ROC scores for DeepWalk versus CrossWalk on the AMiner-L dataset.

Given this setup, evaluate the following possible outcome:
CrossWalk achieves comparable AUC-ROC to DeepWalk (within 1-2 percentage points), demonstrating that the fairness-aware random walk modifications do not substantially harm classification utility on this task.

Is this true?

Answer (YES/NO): NO